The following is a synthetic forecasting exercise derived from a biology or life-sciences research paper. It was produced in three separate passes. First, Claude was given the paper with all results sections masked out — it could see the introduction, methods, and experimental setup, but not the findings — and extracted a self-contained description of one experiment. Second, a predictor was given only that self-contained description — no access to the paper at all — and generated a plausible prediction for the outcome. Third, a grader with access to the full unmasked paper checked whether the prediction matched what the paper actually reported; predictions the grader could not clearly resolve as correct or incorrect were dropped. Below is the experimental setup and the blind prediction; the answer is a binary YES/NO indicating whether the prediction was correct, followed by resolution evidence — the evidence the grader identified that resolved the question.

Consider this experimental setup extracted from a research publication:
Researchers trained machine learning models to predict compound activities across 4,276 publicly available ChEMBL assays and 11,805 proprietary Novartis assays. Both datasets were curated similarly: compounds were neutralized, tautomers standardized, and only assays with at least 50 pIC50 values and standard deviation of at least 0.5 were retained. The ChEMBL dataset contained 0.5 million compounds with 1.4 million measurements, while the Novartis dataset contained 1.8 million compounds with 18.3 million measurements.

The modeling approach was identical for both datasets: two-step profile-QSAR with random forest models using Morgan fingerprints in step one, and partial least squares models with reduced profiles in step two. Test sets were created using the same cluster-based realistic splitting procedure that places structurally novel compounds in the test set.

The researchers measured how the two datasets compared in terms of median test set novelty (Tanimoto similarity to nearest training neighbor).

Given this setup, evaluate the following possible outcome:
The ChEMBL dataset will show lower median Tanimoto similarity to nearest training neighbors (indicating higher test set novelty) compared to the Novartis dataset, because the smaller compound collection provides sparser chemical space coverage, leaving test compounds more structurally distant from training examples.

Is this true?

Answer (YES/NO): NO